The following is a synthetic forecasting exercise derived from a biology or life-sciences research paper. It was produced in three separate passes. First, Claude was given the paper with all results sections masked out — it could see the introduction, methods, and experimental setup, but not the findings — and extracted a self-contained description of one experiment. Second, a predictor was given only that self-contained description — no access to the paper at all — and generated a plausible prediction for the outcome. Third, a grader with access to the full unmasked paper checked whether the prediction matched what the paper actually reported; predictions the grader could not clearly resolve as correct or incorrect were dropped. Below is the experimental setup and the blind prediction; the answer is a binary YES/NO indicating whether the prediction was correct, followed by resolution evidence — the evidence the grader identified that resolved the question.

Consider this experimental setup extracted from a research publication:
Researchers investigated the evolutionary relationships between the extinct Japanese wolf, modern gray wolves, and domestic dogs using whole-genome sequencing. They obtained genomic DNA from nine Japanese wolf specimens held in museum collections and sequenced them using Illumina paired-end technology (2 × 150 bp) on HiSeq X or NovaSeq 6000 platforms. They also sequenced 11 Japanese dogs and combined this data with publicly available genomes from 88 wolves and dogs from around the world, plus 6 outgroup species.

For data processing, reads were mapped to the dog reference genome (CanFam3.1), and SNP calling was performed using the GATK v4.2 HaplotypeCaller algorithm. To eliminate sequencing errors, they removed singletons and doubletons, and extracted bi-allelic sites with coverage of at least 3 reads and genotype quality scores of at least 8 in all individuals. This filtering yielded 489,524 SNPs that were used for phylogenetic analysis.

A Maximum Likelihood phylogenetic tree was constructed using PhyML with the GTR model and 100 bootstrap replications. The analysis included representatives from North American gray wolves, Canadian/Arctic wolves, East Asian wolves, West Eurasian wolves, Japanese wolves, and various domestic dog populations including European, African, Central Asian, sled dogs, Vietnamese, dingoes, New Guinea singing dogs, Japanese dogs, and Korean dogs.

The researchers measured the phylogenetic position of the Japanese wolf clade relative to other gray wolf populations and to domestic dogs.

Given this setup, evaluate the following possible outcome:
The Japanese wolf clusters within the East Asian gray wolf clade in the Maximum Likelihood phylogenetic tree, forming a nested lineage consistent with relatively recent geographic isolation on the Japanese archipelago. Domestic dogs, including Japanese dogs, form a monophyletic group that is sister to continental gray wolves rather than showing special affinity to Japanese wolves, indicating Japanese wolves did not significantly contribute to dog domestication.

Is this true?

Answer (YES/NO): NO